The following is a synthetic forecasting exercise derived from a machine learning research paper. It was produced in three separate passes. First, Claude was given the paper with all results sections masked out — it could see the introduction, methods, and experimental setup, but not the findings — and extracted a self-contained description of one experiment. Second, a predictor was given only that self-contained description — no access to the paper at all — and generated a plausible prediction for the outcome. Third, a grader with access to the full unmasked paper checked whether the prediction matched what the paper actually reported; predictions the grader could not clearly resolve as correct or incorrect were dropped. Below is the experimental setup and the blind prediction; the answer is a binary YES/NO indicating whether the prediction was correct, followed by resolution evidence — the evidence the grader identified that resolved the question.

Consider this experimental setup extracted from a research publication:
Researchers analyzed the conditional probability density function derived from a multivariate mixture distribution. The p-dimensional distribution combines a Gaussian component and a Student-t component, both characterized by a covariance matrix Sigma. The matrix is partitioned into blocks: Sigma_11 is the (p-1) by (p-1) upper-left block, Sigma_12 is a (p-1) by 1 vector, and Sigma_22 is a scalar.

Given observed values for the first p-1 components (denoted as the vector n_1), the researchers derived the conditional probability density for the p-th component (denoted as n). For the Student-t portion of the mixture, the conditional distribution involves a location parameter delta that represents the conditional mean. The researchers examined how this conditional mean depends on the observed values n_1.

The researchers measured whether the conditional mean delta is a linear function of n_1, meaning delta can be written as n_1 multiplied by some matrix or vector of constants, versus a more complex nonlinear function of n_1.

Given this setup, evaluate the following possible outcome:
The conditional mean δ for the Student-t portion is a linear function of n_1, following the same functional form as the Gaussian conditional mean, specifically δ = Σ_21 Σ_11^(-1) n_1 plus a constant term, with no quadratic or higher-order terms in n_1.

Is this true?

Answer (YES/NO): NO